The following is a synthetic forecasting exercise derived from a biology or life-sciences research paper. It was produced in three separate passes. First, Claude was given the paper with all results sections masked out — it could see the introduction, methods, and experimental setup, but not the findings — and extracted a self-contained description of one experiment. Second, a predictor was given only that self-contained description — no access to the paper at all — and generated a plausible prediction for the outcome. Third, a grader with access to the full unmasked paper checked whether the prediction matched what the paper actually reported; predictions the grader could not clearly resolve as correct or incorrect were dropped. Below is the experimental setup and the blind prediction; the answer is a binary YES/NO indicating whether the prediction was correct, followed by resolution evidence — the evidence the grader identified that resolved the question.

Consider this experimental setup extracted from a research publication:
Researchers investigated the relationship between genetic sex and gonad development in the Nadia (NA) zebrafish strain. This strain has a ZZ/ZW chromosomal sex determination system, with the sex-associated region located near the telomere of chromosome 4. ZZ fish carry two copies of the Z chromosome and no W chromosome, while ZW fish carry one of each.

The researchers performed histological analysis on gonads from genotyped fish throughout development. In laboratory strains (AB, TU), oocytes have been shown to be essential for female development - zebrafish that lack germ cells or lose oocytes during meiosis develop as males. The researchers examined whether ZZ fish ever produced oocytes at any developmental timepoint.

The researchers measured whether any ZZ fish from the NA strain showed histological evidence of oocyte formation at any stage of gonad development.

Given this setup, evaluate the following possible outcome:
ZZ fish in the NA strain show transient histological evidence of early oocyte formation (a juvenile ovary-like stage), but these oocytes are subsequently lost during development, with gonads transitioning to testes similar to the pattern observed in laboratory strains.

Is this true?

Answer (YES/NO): NO